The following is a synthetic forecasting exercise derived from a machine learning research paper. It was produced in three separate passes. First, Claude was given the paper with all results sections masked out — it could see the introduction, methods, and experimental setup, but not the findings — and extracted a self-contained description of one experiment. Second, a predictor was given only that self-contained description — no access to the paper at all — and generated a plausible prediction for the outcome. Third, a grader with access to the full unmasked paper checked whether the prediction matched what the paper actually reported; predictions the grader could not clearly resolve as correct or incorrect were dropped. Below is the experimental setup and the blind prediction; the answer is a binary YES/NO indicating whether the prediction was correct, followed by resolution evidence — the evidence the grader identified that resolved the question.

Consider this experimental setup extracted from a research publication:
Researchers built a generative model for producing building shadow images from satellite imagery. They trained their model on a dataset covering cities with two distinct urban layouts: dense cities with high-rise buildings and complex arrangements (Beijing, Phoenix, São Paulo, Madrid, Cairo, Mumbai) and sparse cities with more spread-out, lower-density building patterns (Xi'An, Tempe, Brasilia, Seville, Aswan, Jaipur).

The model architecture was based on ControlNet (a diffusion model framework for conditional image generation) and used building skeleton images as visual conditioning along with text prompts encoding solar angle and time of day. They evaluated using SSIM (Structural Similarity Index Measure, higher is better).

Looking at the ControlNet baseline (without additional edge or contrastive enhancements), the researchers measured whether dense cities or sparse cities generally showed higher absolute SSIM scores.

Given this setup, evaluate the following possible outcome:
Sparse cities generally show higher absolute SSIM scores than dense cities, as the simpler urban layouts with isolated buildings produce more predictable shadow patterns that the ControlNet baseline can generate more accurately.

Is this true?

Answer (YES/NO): YES